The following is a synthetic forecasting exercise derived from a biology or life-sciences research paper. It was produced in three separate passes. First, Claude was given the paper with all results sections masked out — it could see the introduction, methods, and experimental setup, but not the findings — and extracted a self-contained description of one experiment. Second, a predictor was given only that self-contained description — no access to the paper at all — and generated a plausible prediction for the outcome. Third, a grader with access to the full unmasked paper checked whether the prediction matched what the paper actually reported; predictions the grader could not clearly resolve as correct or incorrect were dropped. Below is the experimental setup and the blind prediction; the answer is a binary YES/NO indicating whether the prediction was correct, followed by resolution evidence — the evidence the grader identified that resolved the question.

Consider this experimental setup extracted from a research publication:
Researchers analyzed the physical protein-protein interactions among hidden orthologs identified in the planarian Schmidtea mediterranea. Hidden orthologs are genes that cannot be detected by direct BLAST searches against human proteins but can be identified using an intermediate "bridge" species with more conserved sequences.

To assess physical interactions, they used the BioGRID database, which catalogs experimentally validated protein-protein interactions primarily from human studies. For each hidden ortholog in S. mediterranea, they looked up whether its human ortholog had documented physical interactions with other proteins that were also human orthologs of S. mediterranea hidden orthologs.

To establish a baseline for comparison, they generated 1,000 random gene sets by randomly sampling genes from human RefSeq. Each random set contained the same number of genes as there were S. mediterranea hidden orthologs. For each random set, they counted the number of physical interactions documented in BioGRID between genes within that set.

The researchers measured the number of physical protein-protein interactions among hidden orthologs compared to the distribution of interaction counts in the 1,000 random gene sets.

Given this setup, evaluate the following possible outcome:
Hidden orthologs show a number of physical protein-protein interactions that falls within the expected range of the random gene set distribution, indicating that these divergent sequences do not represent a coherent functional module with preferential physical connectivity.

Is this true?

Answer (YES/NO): NO